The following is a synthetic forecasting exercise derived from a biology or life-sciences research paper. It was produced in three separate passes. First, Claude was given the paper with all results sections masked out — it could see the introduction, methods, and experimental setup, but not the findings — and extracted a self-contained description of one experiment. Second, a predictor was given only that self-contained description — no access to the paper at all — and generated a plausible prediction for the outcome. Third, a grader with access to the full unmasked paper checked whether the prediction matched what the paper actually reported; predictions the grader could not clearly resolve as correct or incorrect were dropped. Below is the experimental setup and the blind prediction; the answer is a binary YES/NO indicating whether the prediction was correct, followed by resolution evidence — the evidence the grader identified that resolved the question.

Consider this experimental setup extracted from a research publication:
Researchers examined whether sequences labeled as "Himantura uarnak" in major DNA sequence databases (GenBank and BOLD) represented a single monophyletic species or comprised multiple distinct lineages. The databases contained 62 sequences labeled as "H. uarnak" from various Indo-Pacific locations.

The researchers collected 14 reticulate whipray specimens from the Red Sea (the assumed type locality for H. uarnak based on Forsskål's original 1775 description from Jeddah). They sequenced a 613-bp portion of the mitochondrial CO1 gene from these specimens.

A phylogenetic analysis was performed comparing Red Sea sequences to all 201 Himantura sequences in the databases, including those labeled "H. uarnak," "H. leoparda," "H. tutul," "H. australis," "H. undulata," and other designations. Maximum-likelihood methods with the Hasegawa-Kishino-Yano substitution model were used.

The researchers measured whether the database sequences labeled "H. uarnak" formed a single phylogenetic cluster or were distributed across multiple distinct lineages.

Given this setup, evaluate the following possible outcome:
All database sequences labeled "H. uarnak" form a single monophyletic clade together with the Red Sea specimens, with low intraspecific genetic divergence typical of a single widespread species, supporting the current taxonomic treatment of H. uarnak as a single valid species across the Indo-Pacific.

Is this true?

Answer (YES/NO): NO